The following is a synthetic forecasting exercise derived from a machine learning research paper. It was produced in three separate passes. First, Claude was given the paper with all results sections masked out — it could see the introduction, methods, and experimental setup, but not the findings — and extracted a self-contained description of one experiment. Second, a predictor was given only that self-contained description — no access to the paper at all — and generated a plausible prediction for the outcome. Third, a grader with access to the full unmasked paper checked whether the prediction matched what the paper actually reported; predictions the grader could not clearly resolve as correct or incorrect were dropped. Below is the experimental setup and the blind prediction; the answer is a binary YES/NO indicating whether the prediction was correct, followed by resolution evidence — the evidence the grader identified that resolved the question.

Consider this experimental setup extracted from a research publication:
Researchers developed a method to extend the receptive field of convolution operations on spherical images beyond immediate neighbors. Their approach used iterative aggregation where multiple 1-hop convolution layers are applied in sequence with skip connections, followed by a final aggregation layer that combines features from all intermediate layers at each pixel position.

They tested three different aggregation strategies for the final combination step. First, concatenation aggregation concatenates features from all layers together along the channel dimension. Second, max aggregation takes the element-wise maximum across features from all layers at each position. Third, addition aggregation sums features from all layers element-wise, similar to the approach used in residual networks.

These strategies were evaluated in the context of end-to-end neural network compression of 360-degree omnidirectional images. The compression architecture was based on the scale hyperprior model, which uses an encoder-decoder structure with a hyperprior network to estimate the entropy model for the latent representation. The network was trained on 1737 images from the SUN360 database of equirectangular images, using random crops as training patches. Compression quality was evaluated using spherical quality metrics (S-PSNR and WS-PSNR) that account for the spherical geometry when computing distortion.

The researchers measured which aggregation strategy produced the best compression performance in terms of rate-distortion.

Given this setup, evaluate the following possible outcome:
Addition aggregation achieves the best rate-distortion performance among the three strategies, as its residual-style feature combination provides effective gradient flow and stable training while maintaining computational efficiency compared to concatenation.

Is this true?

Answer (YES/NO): YES